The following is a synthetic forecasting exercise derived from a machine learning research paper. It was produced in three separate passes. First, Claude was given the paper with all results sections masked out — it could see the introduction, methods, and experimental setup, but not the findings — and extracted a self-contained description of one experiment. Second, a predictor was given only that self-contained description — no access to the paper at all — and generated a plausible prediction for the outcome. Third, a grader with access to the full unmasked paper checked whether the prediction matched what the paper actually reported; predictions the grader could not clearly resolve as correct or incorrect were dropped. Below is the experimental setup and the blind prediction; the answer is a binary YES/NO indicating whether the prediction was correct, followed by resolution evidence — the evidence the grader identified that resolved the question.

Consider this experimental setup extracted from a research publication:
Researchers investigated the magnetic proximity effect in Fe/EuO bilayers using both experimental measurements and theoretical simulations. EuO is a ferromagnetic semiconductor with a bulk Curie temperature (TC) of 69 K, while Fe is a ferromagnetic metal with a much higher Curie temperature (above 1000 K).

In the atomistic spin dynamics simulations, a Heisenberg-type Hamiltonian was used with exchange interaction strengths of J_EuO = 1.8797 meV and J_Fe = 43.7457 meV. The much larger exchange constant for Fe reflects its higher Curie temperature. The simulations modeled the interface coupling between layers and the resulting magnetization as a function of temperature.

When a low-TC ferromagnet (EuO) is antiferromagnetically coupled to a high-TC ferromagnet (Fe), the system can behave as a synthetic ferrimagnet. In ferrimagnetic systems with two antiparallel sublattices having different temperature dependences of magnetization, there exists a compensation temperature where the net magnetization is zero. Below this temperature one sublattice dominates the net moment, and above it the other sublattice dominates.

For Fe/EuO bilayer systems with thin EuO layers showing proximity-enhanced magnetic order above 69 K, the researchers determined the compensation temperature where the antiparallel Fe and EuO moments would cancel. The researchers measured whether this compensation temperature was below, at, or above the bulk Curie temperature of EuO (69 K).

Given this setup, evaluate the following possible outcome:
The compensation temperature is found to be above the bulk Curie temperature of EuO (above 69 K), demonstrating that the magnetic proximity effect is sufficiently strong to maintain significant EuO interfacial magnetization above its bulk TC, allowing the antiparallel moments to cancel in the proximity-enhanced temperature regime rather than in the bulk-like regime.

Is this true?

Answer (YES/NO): YES